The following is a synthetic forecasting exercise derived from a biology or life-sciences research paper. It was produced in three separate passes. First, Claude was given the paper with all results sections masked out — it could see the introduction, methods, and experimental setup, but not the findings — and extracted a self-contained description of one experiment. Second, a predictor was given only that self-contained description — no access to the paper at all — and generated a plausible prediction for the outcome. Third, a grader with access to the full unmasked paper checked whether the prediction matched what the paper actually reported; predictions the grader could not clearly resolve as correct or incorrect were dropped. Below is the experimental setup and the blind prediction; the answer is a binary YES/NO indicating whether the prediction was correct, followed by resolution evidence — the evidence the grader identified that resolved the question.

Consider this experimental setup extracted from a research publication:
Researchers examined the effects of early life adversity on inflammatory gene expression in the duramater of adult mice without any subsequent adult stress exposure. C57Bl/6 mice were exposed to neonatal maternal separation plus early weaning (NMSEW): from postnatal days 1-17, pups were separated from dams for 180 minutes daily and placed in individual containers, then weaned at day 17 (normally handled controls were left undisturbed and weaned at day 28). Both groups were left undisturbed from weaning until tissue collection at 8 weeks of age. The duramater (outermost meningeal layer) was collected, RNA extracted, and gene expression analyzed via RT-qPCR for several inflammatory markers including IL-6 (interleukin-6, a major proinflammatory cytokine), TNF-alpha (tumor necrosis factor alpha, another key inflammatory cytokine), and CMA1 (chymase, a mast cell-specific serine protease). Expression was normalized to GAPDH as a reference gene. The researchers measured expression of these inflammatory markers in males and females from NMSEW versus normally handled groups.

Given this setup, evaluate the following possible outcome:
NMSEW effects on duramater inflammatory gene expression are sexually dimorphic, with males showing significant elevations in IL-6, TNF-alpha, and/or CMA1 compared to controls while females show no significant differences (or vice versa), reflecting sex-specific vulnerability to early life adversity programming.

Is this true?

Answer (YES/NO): YES